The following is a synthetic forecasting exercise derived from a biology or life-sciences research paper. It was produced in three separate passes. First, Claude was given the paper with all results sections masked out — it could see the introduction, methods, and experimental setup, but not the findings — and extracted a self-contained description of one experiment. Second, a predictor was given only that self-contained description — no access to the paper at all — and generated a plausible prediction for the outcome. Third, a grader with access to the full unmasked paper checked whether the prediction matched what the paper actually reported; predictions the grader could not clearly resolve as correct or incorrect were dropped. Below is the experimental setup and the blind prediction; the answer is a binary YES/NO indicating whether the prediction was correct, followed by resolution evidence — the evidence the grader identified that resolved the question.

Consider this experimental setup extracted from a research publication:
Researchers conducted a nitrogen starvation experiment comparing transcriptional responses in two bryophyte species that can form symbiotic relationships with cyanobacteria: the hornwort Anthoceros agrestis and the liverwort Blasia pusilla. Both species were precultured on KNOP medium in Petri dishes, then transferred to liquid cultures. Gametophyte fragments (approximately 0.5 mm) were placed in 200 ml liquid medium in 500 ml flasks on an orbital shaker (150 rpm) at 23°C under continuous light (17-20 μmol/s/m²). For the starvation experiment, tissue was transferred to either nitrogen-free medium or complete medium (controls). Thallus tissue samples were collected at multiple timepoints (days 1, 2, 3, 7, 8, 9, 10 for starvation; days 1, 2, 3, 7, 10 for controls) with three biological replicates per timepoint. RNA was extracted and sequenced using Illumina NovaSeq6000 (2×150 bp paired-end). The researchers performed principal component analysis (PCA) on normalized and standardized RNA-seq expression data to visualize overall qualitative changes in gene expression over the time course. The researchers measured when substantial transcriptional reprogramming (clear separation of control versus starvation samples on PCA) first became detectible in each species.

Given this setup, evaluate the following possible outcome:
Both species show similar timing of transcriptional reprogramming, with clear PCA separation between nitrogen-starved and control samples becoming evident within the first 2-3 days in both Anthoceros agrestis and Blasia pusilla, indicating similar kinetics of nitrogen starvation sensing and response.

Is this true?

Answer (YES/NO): NO